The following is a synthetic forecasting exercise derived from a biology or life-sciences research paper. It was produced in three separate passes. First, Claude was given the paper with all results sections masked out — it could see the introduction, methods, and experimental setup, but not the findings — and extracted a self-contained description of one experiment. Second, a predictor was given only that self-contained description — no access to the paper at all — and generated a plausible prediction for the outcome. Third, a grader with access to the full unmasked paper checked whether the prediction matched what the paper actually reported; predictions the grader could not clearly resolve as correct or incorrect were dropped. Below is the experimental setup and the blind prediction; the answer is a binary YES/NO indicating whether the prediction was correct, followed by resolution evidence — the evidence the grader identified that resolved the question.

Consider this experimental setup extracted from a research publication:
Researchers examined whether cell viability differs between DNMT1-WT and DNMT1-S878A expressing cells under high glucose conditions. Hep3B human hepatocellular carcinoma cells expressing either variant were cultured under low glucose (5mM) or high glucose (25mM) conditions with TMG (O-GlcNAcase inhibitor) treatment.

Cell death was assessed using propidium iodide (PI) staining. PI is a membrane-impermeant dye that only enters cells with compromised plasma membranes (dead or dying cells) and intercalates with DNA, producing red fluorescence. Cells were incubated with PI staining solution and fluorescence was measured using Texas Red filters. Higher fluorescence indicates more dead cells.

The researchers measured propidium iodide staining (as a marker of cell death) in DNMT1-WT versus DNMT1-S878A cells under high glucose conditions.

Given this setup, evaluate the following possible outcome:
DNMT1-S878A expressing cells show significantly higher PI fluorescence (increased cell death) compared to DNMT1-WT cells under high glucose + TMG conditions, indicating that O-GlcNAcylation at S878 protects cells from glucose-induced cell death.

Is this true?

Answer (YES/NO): NO